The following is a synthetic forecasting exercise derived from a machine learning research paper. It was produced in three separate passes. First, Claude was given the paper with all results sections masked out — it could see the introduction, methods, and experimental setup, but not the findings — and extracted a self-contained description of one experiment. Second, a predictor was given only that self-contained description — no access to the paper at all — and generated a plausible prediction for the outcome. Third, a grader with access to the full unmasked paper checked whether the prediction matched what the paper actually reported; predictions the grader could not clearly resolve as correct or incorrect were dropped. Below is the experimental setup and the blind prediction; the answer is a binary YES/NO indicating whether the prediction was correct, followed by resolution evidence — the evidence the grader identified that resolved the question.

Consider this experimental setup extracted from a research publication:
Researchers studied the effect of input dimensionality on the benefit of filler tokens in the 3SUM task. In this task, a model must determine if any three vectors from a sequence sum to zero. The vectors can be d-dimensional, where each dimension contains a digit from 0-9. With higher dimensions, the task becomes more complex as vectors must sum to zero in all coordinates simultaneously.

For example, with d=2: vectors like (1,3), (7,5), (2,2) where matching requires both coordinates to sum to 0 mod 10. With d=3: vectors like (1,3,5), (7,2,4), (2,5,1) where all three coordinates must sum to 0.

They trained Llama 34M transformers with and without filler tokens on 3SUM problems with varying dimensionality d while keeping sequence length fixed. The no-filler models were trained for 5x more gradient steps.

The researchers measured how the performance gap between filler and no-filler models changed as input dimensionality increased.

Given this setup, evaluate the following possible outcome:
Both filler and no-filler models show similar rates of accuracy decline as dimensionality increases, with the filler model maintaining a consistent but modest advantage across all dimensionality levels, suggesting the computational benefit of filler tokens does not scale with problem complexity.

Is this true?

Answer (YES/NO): NO